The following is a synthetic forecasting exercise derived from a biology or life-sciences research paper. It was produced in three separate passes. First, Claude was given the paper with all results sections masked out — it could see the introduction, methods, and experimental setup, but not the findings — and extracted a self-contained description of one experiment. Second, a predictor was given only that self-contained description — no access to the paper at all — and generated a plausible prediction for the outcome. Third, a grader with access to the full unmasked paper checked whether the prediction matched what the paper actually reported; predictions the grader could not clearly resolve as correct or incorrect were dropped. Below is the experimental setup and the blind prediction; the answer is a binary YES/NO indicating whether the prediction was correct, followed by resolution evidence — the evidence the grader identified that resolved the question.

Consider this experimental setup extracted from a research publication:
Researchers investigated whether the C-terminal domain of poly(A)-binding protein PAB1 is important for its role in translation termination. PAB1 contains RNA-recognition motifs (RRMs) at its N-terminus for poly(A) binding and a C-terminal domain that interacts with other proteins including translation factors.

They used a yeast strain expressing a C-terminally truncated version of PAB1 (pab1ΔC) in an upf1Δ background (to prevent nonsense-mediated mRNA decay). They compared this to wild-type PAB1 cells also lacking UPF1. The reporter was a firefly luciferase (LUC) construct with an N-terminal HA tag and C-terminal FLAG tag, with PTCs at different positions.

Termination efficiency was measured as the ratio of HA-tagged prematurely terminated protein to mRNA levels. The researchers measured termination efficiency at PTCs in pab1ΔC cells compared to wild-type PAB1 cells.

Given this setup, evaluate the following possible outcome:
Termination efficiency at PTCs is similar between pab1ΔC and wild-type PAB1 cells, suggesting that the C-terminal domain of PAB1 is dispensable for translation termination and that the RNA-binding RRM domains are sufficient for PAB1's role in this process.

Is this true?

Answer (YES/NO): NO